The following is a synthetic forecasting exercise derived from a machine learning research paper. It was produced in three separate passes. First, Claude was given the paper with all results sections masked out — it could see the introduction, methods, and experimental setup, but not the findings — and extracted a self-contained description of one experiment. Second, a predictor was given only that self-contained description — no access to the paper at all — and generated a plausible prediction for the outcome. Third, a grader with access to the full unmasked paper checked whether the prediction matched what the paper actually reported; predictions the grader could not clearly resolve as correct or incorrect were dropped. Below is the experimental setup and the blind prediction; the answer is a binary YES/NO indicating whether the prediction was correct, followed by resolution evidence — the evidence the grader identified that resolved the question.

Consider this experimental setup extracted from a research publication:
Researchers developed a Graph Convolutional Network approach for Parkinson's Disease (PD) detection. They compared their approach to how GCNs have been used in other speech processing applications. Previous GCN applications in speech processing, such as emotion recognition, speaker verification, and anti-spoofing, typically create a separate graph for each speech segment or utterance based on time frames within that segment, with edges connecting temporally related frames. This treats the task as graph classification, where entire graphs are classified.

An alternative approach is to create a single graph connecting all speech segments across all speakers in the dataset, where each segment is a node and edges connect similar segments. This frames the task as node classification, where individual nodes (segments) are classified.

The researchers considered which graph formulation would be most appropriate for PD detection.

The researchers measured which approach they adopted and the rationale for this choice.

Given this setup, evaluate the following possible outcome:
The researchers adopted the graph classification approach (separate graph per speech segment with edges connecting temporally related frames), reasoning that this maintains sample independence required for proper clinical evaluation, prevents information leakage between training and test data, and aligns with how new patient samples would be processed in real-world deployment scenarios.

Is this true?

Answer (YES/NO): NO